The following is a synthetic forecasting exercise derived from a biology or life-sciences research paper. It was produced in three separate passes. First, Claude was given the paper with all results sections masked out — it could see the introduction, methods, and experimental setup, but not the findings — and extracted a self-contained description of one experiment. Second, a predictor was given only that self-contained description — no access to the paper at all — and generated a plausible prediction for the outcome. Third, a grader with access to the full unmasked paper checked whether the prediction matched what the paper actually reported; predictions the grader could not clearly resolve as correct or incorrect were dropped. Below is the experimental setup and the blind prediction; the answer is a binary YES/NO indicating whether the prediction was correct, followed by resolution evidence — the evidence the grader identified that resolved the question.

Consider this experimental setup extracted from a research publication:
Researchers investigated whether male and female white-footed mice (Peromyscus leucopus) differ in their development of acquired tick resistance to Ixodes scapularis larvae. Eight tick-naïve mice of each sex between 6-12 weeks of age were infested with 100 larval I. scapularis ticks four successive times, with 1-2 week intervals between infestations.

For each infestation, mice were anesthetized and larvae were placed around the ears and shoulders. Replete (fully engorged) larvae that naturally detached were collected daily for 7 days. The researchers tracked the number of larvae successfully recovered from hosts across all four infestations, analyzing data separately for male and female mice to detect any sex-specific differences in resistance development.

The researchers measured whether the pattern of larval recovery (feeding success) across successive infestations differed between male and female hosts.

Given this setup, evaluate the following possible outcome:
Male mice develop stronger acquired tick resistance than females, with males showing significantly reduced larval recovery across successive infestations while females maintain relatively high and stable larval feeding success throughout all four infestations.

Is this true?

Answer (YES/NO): NO